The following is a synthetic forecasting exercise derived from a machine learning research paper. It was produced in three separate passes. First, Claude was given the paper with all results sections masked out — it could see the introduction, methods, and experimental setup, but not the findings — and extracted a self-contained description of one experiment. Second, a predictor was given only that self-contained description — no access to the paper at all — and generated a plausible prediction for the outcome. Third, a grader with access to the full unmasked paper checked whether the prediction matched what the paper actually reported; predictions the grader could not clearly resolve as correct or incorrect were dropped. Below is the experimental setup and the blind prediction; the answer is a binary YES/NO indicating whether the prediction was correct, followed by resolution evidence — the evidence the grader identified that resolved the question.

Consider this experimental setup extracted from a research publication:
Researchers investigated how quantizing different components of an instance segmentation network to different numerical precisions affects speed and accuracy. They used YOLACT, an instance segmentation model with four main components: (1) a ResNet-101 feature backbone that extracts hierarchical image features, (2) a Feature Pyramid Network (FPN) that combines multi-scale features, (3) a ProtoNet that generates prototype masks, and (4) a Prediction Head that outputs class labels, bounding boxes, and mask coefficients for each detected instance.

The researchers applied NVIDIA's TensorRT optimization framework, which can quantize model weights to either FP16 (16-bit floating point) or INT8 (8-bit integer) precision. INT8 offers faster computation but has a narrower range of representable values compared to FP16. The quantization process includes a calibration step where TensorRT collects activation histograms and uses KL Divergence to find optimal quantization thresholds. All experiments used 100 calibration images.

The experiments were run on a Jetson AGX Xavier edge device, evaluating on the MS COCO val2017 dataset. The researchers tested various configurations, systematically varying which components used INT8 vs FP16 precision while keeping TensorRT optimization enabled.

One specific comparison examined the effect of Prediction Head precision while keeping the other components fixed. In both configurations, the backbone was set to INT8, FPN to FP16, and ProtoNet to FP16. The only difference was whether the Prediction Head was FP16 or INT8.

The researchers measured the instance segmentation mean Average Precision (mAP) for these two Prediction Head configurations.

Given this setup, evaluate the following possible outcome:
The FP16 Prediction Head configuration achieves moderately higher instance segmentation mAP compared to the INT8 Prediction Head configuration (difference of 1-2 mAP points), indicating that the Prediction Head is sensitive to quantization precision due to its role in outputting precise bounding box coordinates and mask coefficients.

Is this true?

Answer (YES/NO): NO